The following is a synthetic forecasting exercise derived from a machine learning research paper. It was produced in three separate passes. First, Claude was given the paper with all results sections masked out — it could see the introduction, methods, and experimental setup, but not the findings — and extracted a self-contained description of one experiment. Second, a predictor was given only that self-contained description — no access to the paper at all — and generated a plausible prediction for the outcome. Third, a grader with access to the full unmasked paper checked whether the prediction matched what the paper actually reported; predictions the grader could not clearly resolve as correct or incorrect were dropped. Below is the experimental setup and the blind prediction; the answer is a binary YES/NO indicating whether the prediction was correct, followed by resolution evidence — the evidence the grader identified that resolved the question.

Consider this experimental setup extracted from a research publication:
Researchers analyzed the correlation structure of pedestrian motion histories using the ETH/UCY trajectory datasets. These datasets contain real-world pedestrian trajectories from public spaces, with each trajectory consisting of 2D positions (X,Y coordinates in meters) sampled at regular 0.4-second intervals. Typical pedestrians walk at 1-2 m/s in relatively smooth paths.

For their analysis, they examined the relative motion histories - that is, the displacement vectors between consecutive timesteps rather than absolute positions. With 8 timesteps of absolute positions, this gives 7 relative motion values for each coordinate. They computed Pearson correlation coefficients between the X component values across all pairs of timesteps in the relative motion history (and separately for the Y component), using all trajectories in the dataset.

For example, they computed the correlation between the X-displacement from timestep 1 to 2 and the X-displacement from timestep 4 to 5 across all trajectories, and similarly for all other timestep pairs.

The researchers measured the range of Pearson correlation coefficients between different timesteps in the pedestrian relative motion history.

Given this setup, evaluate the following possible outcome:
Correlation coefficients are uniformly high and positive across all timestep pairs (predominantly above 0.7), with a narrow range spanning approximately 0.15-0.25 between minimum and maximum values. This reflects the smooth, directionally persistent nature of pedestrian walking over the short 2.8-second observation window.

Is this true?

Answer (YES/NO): NO